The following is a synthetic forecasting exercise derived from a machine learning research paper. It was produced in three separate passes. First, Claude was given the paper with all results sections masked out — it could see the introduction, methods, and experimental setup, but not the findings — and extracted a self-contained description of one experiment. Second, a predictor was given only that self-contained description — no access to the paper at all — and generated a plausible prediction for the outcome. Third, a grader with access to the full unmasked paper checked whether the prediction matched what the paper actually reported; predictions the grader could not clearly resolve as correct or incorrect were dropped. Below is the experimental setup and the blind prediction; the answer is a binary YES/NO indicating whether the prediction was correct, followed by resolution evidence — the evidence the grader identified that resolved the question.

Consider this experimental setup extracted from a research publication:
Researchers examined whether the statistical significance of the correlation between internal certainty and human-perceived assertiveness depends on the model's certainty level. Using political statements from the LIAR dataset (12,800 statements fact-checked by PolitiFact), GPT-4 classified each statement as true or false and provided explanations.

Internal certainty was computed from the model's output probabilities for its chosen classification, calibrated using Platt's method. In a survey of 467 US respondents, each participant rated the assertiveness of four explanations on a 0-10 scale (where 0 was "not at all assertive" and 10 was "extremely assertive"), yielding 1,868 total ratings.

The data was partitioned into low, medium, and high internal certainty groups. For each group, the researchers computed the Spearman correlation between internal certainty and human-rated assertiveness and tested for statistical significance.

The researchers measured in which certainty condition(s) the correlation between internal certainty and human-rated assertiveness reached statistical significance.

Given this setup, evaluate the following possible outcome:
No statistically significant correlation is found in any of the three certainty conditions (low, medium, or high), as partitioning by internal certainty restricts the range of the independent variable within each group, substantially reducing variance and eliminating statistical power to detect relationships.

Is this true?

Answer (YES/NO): NO